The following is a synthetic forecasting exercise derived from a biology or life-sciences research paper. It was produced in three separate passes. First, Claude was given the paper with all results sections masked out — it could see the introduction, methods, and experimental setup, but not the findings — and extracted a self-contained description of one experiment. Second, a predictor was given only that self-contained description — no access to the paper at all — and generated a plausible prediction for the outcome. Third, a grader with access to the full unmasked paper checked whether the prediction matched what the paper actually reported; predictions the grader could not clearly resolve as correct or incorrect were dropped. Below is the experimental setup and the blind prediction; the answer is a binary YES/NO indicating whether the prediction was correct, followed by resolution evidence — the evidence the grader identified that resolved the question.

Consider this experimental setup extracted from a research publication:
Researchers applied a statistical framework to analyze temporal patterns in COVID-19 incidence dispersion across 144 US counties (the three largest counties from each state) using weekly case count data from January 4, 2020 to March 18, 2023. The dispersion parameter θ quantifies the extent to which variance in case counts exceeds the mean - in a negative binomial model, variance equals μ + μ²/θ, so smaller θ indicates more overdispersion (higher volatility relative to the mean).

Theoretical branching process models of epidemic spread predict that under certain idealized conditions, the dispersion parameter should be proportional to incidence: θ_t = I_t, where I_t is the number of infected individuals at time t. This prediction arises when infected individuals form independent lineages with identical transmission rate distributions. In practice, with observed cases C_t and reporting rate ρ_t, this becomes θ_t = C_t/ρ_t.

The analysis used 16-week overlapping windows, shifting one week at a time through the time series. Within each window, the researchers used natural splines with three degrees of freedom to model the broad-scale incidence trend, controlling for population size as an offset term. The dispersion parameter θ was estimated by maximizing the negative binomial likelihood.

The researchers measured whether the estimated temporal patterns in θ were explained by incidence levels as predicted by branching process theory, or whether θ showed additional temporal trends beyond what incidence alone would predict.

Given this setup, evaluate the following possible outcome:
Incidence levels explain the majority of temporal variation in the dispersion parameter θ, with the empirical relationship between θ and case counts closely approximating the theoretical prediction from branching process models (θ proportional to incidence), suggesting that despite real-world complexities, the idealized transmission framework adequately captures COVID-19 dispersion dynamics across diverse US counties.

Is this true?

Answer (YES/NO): NO